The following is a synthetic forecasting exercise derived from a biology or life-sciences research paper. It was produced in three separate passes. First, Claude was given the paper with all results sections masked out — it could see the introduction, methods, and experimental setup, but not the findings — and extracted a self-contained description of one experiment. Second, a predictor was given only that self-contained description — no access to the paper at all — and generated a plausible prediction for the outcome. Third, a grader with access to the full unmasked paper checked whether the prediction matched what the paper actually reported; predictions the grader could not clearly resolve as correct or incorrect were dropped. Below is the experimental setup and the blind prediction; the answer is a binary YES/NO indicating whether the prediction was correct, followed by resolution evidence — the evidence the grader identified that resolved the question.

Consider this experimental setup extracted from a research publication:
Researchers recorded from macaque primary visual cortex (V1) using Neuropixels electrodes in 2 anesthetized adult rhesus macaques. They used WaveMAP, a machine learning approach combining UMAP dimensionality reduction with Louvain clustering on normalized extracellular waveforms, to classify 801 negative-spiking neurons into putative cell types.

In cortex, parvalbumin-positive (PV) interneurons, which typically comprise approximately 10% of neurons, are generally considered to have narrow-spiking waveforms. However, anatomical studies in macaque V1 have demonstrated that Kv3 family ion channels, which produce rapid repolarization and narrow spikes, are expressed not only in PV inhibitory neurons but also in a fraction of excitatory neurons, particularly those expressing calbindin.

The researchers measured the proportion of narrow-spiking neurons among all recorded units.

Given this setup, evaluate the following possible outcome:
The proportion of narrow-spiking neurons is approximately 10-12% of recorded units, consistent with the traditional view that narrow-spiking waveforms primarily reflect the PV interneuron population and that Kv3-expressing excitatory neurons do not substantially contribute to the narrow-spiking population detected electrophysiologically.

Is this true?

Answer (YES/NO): NO